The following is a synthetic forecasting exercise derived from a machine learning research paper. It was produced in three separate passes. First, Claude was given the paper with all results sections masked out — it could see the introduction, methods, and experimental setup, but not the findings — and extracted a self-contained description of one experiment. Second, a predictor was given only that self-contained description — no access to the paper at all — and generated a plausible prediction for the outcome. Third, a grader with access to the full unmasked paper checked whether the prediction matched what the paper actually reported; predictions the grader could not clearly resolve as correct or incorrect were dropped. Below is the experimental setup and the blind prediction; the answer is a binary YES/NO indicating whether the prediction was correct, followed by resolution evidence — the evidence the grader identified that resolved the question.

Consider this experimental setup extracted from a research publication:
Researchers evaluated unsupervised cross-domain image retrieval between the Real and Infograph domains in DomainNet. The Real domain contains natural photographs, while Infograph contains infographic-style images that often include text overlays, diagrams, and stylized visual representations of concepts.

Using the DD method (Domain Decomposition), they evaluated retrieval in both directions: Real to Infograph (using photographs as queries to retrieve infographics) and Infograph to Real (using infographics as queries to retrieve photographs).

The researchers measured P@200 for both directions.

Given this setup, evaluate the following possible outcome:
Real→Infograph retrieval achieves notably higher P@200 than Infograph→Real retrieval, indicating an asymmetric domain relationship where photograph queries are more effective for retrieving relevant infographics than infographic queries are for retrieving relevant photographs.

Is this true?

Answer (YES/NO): NO